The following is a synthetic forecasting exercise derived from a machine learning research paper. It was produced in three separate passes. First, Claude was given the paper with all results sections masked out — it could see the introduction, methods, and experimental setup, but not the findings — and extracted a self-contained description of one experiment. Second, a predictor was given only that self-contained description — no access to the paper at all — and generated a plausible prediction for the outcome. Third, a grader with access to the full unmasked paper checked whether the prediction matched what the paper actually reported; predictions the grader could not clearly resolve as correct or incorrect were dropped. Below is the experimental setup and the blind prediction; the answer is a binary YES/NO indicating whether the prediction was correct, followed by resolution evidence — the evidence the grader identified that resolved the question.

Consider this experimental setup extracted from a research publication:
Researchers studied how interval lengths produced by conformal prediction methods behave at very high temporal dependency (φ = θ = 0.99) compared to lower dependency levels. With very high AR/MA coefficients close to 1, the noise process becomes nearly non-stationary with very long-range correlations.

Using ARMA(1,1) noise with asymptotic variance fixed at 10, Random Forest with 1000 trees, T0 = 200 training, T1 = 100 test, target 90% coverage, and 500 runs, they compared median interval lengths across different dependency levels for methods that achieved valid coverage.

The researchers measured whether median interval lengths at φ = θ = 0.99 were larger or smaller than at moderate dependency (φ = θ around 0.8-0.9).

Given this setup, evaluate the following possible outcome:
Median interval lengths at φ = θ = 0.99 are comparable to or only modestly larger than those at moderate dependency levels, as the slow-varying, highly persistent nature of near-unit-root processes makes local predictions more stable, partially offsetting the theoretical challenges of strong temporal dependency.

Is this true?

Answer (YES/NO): NO